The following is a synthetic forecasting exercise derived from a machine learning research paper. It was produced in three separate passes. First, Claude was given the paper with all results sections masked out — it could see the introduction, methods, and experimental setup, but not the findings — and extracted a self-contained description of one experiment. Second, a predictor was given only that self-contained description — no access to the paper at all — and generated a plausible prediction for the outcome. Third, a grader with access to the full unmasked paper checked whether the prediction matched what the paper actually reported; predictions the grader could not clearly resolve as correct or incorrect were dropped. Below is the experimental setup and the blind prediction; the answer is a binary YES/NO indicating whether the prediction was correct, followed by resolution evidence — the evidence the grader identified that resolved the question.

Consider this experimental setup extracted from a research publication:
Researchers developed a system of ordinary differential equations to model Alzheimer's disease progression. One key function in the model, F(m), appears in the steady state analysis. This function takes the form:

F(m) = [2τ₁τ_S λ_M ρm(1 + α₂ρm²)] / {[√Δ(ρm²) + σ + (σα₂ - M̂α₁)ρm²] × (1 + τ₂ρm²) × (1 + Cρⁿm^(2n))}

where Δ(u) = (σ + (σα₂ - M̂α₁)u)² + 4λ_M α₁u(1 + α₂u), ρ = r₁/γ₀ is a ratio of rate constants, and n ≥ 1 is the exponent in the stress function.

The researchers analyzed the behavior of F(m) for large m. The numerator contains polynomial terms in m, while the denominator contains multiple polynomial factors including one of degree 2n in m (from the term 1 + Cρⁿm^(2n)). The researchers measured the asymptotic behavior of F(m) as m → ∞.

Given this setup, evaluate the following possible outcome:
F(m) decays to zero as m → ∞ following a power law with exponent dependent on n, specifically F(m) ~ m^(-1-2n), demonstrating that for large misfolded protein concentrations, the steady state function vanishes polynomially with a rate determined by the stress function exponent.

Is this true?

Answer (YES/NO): YES